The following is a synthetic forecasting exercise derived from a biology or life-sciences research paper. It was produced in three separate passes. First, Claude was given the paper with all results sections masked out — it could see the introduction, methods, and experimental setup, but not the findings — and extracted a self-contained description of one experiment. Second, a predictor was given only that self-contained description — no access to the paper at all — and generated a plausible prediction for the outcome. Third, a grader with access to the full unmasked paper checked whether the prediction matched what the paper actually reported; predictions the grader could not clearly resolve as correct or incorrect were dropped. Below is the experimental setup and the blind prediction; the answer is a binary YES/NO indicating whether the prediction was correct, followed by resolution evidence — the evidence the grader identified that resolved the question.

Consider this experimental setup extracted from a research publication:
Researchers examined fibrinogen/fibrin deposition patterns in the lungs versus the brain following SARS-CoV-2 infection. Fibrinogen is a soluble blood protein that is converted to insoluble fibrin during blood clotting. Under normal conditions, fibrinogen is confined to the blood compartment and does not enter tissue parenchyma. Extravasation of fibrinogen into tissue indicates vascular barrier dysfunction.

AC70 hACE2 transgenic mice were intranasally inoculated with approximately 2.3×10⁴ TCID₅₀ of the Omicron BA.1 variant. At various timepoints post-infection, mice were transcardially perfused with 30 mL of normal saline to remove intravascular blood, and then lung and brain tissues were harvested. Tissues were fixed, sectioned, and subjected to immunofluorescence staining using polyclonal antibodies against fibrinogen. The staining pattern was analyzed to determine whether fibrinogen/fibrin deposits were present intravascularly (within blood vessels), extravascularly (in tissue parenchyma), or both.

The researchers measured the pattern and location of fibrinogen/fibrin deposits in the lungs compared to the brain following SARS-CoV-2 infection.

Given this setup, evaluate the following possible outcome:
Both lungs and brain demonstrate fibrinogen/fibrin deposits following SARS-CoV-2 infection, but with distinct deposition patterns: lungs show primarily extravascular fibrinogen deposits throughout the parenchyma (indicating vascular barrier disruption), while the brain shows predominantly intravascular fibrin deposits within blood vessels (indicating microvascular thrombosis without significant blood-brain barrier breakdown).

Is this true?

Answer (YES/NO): NO